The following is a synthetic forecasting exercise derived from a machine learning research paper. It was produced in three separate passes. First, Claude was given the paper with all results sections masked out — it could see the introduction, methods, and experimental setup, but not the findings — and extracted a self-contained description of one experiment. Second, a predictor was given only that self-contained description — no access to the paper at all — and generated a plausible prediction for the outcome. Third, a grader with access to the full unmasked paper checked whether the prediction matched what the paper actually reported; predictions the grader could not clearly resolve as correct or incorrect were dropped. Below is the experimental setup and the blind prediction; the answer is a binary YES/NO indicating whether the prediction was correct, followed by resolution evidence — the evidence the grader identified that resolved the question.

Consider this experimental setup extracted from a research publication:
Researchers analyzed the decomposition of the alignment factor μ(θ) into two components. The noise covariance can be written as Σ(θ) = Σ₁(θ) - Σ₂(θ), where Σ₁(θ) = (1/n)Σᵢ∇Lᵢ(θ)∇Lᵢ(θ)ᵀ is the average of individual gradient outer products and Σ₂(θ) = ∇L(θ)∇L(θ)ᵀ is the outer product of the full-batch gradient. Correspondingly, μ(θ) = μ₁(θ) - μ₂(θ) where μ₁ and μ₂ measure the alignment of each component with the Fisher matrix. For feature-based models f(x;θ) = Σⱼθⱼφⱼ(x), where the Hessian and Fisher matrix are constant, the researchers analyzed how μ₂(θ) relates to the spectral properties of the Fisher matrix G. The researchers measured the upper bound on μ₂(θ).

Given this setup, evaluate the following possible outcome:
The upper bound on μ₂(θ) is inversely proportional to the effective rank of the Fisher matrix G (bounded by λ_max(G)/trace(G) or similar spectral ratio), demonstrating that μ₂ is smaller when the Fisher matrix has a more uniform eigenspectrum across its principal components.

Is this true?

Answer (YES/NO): NO